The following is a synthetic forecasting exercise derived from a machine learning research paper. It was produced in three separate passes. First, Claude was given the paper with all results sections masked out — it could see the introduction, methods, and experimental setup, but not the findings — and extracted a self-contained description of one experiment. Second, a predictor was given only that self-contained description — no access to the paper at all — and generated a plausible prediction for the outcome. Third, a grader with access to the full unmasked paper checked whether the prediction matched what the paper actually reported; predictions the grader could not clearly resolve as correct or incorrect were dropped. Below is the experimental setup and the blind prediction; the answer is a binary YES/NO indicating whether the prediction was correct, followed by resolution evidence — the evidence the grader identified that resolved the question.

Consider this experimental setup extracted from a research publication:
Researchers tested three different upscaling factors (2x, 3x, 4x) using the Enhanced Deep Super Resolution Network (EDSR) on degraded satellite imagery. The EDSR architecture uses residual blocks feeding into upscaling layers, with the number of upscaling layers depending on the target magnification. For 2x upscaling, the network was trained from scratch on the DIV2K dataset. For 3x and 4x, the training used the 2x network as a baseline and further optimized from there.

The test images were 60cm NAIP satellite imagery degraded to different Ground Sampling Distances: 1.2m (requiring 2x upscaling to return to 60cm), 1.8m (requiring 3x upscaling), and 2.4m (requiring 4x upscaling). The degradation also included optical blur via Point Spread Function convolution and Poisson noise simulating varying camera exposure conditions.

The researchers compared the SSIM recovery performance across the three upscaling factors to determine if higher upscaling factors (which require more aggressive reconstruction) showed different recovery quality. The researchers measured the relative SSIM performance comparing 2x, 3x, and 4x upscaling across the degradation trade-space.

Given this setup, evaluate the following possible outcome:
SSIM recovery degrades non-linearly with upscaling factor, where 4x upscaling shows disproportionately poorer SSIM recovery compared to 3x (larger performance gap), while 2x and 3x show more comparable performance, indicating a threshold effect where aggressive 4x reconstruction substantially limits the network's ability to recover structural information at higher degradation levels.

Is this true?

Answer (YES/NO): NO